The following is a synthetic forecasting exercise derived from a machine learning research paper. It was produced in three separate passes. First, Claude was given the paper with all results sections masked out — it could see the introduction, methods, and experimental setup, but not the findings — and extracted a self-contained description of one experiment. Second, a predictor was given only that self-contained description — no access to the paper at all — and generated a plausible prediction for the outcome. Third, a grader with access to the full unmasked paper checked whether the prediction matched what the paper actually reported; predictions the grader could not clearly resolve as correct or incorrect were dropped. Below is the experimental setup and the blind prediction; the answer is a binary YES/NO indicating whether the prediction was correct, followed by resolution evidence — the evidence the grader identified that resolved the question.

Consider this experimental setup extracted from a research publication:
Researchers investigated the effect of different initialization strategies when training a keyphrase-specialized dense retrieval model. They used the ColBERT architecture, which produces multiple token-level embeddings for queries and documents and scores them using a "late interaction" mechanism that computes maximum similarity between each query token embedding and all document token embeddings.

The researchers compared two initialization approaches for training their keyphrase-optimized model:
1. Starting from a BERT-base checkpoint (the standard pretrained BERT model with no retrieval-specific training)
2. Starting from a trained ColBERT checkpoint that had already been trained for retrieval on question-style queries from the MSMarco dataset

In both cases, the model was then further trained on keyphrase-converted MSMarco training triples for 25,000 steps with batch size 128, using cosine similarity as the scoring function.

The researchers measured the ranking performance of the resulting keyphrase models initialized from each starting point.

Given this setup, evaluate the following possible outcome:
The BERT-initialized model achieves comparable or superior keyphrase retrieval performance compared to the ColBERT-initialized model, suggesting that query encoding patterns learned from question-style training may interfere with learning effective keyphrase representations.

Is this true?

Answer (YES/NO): NO